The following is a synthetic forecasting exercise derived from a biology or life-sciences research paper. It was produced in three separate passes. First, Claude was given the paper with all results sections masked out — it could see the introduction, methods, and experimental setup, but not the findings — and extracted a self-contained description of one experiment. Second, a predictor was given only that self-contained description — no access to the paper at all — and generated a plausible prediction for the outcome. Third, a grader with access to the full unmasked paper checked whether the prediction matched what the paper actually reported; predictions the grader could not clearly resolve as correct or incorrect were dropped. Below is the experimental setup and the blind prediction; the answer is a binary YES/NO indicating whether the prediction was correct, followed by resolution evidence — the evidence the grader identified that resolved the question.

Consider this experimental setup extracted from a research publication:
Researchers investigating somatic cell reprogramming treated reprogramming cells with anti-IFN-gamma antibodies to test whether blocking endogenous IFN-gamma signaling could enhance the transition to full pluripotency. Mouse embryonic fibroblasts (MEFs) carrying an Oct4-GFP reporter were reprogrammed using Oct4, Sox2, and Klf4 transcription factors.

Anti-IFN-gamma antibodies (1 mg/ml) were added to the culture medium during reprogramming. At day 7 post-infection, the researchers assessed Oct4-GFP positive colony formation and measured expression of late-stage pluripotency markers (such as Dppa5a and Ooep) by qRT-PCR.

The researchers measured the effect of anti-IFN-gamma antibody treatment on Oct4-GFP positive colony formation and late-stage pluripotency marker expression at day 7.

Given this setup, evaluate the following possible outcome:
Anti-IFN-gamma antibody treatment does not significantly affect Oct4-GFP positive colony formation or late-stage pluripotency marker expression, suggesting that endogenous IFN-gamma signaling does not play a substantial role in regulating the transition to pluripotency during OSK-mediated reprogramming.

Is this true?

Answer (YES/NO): NO